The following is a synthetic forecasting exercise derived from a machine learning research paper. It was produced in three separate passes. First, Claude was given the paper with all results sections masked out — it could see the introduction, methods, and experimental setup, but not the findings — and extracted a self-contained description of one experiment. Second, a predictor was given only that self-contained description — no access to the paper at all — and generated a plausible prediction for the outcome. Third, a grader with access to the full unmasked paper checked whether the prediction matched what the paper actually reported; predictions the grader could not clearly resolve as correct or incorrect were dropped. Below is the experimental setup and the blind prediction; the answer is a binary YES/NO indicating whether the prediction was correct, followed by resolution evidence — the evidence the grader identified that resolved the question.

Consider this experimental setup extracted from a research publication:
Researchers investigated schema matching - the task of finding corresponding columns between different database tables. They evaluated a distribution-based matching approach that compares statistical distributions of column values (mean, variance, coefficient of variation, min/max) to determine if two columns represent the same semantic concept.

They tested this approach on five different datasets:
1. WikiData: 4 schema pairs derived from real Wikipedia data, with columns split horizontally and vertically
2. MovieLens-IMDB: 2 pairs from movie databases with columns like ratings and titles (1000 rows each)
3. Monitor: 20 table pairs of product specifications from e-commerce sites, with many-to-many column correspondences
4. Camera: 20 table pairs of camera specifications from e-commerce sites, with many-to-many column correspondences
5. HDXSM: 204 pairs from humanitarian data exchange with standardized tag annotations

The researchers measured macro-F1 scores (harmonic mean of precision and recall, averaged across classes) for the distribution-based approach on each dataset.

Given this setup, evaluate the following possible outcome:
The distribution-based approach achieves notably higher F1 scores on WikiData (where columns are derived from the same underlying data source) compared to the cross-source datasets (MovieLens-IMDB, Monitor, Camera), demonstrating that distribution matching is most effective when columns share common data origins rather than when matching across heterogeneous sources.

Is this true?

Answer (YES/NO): NO